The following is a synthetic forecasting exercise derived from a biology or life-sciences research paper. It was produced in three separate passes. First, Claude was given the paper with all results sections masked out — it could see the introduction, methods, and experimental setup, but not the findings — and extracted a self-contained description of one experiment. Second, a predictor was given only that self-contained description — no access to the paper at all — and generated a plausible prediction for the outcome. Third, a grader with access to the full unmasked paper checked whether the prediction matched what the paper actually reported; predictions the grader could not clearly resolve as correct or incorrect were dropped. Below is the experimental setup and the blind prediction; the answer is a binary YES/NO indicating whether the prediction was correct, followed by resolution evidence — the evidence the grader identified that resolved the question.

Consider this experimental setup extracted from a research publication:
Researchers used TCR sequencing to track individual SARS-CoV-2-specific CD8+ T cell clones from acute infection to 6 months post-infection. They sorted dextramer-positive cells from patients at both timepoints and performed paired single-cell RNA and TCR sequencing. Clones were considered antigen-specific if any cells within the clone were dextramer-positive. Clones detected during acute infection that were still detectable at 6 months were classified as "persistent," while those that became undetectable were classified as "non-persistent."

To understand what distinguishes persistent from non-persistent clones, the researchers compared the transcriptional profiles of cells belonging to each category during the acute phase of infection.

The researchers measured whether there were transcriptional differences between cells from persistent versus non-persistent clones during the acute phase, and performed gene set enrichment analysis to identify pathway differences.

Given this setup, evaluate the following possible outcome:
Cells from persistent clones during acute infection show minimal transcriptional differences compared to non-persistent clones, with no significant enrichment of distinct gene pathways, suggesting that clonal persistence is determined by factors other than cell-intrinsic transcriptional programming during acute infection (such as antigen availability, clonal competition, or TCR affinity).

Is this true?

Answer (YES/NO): NO